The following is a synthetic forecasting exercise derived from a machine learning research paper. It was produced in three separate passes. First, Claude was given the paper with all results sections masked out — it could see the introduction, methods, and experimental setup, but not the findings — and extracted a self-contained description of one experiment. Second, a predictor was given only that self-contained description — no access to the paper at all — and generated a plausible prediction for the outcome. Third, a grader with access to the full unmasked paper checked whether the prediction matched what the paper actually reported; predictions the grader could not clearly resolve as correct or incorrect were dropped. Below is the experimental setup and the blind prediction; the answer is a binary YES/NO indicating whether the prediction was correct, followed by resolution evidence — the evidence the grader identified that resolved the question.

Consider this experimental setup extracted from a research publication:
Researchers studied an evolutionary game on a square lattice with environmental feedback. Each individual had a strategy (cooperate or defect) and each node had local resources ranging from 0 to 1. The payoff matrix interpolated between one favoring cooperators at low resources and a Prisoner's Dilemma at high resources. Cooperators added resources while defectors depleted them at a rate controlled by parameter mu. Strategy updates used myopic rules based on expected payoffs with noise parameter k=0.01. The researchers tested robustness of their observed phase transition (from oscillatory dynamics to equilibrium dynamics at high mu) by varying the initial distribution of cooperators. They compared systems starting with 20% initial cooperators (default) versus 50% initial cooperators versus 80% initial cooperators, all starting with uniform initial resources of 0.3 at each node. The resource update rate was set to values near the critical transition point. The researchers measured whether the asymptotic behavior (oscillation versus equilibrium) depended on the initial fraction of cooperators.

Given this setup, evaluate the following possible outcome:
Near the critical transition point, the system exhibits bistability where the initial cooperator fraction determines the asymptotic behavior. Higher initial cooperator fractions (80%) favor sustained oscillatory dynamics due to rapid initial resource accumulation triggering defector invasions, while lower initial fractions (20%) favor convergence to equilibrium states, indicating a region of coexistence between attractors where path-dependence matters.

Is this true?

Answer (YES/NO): NO